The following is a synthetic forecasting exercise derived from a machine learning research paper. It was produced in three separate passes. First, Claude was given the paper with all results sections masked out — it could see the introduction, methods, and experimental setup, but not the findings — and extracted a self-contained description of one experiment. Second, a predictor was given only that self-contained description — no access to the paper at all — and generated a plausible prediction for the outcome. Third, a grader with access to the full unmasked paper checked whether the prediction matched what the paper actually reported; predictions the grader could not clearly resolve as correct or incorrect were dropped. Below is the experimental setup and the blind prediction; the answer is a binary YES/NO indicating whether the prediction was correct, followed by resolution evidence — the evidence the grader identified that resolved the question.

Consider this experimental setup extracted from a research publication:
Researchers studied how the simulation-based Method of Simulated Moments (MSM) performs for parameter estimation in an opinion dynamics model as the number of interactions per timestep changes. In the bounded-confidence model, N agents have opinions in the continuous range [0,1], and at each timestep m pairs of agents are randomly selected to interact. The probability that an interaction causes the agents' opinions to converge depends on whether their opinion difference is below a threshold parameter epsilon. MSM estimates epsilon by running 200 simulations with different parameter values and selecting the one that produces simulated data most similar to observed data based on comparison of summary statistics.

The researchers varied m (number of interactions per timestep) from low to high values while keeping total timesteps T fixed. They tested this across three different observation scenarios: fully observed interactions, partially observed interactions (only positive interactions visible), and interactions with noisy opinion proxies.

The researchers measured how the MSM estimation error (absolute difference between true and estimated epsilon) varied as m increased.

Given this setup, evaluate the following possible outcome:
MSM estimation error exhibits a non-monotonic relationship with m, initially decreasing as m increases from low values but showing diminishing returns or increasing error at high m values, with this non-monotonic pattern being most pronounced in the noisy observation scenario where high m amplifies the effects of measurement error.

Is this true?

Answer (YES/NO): NO